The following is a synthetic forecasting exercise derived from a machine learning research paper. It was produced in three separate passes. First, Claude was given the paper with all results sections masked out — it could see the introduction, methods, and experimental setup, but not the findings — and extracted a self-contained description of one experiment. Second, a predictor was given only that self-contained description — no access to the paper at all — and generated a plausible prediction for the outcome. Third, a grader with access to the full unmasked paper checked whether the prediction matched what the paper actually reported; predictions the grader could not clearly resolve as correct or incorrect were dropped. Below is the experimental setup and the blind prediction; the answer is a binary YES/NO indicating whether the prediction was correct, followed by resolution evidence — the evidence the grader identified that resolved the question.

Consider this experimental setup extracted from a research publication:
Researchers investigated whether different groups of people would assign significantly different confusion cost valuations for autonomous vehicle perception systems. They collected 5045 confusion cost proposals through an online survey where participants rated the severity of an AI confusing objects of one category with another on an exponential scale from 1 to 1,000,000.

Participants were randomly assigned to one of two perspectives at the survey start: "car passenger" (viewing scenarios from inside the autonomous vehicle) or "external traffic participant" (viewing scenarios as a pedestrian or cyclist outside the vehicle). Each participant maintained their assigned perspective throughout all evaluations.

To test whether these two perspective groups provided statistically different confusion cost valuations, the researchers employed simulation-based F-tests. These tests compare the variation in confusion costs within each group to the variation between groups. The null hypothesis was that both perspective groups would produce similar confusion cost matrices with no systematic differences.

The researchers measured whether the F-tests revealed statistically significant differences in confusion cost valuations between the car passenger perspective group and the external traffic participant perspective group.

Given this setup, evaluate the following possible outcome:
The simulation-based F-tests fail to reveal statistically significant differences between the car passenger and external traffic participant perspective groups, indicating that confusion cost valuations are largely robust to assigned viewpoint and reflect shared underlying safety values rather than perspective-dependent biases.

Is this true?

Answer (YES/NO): NO